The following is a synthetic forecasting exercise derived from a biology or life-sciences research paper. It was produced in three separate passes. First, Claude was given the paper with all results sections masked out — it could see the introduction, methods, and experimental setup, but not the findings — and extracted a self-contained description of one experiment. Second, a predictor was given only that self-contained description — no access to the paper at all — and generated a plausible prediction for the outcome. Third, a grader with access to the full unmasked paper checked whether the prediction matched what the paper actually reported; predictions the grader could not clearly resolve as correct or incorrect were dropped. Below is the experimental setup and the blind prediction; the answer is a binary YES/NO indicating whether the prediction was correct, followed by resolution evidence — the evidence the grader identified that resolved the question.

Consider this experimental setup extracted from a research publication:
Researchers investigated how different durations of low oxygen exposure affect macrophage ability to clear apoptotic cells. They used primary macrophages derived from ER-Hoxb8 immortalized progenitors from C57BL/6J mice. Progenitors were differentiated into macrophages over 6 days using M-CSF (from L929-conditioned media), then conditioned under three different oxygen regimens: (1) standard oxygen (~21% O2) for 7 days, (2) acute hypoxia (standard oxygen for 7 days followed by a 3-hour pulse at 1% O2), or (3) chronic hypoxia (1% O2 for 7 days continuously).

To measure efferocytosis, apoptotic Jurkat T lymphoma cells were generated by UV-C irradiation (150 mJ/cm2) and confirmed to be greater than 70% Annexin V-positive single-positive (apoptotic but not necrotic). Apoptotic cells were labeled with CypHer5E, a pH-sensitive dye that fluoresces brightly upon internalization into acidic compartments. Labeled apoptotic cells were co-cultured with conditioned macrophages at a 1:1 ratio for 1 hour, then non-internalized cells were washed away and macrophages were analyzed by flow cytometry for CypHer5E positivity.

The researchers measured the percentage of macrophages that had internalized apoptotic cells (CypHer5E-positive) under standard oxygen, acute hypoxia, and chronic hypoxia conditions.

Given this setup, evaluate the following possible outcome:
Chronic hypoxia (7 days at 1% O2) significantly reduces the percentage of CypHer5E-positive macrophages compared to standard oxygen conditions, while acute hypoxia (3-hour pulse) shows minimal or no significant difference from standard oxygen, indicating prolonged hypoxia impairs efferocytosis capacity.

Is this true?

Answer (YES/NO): NO